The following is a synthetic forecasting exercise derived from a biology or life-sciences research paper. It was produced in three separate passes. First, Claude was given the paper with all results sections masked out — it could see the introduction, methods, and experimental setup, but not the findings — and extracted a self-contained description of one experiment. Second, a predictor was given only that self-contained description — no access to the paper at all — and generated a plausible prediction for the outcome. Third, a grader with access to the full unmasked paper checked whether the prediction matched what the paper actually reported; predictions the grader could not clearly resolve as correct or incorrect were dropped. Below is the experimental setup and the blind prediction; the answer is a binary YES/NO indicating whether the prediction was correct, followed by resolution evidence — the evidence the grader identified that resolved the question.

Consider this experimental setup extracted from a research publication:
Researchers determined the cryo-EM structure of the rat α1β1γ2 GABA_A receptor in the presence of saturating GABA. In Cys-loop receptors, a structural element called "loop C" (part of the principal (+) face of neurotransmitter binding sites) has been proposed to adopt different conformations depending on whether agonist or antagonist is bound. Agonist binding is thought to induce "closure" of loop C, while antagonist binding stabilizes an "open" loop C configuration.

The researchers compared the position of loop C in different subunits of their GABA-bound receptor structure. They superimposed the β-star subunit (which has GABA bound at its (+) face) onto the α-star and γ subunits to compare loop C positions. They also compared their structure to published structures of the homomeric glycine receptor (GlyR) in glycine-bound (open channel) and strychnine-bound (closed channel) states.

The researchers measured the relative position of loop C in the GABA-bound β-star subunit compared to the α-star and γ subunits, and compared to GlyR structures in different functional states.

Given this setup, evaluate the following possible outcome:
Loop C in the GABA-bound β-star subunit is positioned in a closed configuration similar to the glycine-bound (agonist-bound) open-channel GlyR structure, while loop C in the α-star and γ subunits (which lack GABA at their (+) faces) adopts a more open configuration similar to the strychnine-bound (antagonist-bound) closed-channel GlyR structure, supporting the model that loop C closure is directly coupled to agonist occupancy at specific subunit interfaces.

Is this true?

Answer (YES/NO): NO